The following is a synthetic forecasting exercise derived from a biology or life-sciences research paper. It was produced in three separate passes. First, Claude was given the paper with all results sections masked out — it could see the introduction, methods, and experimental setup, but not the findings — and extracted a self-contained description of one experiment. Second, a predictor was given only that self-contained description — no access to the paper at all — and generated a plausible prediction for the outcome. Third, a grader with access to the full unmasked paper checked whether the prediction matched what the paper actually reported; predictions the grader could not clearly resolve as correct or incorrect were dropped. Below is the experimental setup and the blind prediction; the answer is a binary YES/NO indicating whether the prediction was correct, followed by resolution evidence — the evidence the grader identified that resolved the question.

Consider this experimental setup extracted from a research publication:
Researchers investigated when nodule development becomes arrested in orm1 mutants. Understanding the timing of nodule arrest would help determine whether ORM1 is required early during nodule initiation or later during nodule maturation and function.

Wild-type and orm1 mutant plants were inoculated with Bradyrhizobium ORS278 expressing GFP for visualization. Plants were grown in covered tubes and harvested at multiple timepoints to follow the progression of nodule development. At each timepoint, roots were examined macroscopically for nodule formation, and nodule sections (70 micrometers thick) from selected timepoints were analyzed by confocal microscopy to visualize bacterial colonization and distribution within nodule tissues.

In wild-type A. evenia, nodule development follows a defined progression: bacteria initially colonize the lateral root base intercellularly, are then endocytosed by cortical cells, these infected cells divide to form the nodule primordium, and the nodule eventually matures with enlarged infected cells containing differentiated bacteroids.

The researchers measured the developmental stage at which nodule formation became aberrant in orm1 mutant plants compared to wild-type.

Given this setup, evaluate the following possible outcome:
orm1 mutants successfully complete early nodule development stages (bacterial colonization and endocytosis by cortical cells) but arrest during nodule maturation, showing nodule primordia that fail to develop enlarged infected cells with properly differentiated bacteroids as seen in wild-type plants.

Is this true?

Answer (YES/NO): NO